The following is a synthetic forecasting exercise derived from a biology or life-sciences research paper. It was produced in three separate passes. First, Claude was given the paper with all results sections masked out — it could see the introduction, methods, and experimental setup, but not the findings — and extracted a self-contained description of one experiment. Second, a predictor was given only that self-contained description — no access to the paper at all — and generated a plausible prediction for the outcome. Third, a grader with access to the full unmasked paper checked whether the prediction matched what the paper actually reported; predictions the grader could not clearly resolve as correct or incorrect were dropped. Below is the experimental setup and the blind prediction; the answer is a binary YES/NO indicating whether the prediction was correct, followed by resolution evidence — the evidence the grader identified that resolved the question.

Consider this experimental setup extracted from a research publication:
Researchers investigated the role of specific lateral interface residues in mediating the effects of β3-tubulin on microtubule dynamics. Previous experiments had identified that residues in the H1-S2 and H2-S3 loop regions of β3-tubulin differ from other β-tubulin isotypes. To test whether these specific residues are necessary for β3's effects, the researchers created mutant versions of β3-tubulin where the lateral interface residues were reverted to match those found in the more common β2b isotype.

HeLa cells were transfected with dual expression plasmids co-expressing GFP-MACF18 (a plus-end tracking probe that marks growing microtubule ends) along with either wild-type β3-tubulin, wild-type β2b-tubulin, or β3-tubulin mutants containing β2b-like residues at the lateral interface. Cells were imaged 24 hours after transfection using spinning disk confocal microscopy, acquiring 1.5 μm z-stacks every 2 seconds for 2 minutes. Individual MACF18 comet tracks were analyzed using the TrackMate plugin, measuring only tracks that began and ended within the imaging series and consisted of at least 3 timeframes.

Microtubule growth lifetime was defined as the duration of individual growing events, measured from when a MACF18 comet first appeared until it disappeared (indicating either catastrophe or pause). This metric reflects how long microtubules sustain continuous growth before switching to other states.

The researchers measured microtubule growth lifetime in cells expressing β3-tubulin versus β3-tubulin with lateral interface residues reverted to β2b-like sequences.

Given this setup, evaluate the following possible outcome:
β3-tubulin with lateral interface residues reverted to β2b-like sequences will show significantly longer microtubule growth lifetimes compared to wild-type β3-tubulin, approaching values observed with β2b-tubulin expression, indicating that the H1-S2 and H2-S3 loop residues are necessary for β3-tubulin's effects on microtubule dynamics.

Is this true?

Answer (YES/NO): YES